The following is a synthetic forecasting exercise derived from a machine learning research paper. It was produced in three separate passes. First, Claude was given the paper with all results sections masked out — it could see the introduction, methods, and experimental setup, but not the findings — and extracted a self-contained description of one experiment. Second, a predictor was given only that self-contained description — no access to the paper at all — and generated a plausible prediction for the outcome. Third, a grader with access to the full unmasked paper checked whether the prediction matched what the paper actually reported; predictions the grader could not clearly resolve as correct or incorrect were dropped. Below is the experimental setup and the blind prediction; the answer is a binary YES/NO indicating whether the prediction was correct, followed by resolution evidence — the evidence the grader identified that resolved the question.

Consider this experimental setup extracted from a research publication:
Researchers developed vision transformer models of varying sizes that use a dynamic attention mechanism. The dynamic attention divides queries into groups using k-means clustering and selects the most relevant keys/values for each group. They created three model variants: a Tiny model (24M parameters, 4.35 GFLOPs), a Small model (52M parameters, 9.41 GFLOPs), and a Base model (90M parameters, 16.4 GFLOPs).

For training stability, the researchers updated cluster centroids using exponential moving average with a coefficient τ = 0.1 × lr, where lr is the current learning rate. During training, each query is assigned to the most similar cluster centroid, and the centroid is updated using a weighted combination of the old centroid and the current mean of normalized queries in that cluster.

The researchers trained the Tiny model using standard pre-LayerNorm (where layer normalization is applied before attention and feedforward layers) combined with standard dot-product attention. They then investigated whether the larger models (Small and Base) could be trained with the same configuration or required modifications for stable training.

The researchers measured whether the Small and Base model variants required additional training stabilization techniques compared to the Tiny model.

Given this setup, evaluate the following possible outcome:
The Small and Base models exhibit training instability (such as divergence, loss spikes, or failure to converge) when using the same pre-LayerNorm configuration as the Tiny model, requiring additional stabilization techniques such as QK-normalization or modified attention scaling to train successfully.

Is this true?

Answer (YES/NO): YES